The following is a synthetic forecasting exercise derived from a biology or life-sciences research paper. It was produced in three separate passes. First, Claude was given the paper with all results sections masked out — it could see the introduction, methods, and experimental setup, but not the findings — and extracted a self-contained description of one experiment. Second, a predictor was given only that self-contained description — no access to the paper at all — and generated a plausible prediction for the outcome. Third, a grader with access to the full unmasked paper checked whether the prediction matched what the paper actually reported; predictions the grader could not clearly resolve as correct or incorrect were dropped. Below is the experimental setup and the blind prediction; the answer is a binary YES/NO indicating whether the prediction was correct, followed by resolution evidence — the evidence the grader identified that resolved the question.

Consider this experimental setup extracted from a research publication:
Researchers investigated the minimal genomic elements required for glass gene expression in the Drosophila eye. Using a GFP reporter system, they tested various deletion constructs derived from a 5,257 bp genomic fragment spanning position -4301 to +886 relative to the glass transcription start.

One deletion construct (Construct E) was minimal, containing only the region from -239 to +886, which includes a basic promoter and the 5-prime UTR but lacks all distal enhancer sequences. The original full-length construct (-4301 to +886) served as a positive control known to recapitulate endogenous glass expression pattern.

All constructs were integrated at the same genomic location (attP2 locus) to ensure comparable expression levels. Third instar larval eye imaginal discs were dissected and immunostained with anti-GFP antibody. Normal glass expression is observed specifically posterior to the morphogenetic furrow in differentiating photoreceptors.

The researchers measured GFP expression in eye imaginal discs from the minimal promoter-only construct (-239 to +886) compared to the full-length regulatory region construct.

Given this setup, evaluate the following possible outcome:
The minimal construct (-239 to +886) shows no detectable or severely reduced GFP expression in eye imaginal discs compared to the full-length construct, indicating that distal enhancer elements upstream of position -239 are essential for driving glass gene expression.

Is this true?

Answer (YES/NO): NO